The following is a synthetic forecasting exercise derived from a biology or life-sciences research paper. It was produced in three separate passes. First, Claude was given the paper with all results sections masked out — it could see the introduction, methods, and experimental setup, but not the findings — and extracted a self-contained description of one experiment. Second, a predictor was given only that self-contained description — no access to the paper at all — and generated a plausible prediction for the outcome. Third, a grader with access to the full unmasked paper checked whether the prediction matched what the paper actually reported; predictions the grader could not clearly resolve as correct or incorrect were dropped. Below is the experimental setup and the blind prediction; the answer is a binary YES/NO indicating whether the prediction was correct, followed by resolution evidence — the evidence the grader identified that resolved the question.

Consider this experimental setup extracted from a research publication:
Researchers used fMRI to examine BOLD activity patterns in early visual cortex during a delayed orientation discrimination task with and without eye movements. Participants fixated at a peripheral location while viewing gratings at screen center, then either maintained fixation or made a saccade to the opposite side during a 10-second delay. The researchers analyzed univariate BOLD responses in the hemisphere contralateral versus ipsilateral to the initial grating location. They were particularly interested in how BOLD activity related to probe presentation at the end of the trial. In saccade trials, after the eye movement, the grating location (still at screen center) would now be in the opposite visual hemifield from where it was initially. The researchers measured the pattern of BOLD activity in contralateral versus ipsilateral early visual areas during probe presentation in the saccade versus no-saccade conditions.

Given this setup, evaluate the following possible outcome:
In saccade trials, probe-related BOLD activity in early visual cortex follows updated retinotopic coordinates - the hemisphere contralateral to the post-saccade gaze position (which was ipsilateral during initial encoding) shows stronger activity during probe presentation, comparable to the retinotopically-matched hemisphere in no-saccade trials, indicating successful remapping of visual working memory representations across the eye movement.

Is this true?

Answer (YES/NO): NO